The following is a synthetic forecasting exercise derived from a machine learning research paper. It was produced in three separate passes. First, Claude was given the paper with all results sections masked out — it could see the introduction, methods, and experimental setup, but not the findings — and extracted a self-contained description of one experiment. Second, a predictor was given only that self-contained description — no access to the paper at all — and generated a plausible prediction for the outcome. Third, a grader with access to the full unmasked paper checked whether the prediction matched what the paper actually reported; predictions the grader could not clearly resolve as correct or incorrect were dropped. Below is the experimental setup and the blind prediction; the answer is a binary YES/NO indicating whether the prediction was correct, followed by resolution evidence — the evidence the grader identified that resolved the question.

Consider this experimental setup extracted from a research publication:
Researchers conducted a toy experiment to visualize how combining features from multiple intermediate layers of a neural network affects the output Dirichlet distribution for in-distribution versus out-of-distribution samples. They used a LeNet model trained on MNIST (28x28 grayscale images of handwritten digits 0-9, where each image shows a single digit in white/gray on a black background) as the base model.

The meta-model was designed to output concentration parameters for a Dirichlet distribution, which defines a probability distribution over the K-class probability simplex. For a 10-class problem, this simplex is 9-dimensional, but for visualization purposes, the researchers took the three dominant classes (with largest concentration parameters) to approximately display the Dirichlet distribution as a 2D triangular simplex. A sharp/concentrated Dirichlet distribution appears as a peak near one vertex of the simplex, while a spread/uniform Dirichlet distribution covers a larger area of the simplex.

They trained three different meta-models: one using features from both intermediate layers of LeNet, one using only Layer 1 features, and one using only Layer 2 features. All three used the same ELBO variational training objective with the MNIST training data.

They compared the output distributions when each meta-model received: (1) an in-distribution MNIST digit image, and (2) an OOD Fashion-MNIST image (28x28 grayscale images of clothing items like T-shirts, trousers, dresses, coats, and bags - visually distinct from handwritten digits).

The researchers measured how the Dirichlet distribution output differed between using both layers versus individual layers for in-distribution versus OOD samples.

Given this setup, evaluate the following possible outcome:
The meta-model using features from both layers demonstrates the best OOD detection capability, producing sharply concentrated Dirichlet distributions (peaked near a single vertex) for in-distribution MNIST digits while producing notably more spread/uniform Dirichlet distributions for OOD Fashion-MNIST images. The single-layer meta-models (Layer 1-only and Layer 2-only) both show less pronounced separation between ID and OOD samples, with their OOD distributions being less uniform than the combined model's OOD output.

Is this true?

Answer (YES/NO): YES